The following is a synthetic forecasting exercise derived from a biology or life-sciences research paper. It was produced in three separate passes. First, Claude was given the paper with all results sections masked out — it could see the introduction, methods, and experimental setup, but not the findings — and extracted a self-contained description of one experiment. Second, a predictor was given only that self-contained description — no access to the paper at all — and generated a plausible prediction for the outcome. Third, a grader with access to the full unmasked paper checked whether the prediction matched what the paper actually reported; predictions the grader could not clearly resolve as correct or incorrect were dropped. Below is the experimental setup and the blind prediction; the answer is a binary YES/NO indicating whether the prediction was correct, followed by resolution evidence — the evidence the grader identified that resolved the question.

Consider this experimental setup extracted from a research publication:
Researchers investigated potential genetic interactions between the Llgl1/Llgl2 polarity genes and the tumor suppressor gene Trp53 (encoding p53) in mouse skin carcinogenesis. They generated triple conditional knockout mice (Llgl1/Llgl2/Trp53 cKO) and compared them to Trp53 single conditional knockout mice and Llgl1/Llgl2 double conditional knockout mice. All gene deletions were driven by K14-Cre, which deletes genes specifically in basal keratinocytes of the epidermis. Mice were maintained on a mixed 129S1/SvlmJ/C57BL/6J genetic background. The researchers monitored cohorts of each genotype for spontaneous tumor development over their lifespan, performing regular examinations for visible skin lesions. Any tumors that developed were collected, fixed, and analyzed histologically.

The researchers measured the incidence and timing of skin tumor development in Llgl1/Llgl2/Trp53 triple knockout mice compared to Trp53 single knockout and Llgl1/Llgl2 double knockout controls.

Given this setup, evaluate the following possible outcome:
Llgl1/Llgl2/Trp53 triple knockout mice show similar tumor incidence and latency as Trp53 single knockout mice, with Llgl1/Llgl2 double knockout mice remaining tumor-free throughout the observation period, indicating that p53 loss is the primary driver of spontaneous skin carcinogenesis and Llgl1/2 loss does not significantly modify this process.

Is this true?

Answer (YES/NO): NO